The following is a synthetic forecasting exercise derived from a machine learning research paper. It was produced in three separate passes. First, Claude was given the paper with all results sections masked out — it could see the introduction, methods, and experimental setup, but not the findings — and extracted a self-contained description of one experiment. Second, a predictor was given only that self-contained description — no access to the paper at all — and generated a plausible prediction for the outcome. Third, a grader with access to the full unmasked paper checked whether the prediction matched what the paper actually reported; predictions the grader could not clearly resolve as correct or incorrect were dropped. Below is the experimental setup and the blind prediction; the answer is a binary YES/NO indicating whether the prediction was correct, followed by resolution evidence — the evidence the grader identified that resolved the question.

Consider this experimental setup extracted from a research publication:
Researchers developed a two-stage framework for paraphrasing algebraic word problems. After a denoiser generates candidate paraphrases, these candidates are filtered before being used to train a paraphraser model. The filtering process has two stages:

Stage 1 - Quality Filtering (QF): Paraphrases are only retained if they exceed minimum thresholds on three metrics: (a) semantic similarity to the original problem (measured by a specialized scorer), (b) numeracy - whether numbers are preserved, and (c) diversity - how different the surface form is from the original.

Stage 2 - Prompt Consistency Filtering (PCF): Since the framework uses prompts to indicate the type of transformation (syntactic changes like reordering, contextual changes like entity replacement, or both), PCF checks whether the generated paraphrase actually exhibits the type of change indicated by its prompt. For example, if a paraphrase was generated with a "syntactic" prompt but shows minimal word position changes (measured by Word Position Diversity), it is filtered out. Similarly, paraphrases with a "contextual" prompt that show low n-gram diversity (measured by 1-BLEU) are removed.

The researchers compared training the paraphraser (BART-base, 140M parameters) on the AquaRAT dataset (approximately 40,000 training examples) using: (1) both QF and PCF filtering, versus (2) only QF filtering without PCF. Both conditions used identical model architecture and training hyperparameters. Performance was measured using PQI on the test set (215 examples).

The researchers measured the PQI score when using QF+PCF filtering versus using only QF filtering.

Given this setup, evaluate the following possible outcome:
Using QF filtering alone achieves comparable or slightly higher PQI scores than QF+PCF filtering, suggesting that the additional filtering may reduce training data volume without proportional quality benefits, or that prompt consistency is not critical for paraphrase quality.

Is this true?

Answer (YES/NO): NO